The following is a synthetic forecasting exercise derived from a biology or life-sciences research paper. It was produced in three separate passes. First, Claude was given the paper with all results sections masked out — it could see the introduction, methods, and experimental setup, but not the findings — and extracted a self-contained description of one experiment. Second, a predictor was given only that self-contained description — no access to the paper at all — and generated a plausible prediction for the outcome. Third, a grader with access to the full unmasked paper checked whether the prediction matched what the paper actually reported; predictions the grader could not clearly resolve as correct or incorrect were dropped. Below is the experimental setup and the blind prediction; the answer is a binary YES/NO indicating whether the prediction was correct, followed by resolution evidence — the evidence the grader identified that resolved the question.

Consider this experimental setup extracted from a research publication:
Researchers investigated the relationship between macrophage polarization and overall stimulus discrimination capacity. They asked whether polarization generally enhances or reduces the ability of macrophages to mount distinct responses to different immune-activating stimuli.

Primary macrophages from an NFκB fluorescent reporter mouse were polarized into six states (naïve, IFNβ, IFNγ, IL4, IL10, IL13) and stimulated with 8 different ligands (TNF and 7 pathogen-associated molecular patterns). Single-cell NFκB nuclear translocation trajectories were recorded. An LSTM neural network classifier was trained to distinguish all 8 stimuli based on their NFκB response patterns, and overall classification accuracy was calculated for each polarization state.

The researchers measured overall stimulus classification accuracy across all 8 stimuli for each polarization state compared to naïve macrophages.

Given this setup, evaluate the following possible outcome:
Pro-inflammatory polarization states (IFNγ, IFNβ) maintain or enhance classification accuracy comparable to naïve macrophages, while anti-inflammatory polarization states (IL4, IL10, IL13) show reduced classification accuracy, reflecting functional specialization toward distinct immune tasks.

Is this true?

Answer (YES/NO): NO